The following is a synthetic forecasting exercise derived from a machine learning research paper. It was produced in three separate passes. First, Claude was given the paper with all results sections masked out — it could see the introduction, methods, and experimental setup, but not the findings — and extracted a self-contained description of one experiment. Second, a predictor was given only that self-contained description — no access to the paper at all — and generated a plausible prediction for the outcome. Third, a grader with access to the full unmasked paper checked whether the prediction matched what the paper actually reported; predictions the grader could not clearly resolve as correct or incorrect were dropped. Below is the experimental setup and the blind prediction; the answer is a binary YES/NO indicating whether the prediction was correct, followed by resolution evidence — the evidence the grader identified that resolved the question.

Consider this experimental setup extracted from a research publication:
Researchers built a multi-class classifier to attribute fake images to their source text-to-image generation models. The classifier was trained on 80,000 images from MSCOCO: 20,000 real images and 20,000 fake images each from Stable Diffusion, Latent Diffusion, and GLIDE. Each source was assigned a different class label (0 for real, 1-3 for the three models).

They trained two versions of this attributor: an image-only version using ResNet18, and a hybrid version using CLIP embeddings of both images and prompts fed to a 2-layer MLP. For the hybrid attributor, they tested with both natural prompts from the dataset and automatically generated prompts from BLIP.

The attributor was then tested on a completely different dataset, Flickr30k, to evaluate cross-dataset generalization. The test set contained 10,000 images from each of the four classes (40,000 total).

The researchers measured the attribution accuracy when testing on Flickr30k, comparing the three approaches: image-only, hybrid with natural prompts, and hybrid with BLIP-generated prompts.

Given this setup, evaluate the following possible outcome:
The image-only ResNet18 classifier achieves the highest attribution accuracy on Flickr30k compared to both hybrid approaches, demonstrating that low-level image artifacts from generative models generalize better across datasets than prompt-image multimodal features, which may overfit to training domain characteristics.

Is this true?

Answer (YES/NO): NO